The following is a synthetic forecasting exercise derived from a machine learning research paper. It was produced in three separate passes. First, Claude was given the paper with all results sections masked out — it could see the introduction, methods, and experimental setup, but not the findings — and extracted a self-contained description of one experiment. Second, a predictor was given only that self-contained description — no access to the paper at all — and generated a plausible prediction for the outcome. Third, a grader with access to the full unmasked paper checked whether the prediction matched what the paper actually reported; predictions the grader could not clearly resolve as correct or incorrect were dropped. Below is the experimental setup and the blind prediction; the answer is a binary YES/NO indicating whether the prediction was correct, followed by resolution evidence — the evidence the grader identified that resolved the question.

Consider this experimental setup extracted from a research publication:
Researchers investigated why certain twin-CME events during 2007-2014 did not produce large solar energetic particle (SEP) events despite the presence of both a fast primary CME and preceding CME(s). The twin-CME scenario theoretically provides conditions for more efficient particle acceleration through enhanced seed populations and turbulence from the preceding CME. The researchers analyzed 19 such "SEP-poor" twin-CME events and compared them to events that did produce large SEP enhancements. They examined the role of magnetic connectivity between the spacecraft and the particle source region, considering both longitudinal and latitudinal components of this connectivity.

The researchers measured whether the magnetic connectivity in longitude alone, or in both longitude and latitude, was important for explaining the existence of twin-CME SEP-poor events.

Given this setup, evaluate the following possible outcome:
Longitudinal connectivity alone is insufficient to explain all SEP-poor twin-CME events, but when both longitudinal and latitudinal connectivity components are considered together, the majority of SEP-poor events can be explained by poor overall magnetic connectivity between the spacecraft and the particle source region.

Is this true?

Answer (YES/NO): NO